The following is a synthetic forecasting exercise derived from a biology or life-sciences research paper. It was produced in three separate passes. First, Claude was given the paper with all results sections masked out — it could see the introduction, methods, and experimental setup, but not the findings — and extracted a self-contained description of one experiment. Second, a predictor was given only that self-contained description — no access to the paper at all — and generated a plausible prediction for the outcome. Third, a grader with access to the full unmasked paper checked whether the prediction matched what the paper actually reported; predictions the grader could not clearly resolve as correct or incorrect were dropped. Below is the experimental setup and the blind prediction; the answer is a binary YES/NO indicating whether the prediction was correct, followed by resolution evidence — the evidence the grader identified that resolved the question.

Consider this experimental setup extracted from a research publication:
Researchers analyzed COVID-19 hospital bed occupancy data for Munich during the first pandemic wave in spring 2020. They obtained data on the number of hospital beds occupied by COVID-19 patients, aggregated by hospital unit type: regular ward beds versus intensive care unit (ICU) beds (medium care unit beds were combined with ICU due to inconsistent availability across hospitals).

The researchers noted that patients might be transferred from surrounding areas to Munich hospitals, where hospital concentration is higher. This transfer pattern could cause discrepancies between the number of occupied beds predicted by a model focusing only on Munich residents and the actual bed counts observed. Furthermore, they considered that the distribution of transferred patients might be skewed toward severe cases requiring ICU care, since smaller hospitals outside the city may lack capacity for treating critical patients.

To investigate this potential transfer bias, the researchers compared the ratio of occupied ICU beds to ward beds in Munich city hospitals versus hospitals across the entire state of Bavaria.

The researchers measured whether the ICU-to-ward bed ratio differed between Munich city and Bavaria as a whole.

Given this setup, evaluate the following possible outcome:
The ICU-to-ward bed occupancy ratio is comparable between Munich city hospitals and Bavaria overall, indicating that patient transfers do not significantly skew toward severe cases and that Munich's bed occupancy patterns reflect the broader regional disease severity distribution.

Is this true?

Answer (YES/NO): NO